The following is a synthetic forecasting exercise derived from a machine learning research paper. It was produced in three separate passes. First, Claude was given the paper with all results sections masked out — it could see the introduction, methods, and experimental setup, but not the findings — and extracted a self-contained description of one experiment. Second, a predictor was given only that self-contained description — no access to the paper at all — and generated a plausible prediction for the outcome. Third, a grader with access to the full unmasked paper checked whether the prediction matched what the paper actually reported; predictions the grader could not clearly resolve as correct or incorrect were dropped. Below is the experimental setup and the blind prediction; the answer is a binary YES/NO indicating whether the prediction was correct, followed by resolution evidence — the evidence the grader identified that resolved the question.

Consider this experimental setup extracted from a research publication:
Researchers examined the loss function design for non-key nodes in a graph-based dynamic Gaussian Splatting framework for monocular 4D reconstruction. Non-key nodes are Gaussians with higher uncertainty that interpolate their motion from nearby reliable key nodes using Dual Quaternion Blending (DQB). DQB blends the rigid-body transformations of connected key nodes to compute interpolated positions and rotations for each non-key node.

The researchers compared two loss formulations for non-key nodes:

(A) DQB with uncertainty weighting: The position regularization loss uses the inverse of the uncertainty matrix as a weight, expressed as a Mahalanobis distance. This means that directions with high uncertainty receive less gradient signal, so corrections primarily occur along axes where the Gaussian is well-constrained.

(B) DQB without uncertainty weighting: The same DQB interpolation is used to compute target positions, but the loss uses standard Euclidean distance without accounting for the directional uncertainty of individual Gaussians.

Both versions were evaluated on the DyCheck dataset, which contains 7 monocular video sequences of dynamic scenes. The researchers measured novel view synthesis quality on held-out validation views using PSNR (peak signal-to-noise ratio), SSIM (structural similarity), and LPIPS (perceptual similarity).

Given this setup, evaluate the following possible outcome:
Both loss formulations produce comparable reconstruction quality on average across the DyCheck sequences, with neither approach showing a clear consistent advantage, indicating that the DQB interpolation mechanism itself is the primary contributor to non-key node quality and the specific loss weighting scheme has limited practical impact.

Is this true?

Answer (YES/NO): NO